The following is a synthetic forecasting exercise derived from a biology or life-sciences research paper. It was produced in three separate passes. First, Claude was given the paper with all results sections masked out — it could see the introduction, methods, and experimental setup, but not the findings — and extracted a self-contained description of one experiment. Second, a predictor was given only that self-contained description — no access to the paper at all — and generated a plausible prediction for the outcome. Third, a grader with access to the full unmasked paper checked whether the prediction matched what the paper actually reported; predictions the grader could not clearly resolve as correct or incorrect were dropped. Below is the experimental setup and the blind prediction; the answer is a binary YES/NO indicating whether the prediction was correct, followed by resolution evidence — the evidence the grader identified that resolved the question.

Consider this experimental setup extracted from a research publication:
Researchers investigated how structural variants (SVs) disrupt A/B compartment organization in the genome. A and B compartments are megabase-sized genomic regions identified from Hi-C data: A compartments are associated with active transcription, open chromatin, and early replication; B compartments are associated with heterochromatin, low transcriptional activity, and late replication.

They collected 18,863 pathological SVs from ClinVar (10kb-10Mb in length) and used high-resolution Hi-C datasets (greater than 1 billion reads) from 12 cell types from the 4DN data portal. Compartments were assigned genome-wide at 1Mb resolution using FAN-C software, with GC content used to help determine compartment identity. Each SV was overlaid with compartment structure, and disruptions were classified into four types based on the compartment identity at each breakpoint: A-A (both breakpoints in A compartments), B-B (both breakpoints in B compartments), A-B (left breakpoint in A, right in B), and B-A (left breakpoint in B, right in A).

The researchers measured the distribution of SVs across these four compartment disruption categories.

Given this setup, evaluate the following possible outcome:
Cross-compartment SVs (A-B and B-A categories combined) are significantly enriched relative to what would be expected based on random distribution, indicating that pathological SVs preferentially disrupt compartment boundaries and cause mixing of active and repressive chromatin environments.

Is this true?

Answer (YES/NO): NO